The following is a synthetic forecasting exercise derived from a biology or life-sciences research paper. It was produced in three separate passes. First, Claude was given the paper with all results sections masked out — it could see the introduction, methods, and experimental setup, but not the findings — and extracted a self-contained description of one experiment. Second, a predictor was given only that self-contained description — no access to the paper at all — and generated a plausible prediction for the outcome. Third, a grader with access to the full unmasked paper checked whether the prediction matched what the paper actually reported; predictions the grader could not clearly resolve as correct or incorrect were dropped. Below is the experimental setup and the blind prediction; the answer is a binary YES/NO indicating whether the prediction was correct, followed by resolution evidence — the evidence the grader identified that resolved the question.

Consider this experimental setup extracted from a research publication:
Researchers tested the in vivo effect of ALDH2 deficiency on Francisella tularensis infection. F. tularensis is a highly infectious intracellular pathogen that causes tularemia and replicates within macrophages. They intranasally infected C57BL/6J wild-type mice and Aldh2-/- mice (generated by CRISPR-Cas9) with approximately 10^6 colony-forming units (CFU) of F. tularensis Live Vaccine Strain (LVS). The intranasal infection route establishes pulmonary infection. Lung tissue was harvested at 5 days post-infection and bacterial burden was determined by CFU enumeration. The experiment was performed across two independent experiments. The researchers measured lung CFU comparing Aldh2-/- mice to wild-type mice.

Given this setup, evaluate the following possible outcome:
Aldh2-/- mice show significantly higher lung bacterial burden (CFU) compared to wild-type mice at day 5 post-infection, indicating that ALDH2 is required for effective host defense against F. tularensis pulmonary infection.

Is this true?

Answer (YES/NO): NO